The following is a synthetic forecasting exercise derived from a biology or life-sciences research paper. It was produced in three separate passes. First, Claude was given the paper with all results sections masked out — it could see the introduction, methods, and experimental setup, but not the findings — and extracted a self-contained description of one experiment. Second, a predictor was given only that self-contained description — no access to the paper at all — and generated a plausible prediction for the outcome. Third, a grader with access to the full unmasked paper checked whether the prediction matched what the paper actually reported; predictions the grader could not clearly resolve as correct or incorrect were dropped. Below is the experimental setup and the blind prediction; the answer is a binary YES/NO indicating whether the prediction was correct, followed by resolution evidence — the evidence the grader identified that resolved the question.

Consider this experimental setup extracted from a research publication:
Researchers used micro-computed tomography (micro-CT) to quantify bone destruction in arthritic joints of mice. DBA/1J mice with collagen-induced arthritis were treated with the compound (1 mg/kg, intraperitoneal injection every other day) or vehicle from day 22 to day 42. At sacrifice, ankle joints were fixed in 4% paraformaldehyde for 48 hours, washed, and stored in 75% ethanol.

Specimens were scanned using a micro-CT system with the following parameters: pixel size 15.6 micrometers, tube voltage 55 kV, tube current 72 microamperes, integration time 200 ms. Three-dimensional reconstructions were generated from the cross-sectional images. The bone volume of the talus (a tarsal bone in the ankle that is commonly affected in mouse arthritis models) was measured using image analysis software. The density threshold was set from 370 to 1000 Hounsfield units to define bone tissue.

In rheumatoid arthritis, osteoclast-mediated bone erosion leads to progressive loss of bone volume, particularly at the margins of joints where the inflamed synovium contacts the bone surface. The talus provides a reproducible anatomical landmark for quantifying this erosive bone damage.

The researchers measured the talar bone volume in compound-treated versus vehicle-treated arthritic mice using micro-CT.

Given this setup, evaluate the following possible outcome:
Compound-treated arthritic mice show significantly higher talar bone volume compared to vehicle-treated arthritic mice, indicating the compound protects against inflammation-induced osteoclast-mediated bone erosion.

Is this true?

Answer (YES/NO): YES